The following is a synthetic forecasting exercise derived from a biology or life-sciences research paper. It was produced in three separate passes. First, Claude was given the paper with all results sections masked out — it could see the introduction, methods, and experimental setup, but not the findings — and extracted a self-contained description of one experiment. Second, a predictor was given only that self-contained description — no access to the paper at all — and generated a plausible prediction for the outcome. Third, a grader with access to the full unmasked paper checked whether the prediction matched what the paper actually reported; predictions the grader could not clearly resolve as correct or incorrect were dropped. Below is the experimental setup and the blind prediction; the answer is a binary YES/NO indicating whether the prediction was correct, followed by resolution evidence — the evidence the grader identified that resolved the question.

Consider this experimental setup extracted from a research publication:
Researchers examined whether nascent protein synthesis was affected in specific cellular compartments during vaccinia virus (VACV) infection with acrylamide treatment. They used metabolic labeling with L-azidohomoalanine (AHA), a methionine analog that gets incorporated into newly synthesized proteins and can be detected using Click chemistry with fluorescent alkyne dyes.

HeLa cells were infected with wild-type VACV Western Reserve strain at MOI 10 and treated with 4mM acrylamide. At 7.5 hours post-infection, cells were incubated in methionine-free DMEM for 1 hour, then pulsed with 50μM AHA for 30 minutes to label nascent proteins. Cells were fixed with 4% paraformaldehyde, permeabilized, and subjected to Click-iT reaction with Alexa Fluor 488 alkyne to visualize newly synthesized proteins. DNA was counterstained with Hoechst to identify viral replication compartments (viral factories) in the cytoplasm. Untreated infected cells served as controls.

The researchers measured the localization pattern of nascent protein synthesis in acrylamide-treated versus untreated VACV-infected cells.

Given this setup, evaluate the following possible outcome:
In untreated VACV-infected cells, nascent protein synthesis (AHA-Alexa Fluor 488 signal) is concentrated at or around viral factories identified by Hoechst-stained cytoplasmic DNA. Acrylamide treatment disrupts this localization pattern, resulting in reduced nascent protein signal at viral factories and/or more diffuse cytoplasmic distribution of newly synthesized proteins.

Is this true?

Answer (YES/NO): YES